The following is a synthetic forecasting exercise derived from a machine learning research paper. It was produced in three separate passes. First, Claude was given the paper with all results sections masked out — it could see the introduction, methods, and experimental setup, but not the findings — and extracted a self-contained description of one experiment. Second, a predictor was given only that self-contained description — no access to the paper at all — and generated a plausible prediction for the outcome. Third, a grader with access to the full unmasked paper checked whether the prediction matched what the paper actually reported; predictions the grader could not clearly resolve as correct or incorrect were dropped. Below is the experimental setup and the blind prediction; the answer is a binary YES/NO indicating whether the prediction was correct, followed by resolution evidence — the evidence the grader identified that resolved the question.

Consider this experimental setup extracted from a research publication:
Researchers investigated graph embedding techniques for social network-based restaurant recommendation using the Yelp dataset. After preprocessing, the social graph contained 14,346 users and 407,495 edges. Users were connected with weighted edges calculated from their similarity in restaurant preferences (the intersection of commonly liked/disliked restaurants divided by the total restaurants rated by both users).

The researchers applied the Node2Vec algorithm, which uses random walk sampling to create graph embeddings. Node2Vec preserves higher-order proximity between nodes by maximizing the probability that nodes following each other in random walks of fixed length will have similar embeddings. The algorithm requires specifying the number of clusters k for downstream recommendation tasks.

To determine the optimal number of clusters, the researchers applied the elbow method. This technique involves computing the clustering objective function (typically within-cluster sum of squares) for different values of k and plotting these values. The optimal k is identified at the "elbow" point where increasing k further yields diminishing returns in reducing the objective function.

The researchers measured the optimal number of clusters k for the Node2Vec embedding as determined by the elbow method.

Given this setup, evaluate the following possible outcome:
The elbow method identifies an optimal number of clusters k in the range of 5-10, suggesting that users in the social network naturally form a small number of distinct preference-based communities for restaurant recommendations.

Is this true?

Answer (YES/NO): NO